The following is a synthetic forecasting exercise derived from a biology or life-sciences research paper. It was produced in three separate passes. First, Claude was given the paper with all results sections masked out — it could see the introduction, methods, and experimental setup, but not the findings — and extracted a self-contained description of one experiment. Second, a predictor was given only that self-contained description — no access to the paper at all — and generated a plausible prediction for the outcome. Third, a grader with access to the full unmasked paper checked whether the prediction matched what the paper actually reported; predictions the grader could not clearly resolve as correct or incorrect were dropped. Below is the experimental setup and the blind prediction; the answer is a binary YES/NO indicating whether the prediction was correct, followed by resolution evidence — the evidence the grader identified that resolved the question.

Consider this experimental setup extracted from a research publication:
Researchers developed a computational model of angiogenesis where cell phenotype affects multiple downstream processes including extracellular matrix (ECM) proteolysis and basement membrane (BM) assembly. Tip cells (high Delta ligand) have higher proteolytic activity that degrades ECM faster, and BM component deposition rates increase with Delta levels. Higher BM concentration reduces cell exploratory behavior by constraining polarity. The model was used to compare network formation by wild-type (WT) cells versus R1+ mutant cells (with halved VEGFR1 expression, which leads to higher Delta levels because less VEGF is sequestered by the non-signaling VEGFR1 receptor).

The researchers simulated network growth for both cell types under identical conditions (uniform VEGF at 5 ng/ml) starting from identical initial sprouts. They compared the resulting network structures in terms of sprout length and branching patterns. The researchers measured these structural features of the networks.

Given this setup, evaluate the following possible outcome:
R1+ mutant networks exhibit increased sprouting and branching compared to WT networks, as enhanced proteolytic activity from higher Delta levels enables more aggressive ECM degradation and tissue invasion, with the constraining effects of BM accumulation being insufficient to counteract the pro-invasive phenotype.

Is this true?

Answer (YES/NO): NO